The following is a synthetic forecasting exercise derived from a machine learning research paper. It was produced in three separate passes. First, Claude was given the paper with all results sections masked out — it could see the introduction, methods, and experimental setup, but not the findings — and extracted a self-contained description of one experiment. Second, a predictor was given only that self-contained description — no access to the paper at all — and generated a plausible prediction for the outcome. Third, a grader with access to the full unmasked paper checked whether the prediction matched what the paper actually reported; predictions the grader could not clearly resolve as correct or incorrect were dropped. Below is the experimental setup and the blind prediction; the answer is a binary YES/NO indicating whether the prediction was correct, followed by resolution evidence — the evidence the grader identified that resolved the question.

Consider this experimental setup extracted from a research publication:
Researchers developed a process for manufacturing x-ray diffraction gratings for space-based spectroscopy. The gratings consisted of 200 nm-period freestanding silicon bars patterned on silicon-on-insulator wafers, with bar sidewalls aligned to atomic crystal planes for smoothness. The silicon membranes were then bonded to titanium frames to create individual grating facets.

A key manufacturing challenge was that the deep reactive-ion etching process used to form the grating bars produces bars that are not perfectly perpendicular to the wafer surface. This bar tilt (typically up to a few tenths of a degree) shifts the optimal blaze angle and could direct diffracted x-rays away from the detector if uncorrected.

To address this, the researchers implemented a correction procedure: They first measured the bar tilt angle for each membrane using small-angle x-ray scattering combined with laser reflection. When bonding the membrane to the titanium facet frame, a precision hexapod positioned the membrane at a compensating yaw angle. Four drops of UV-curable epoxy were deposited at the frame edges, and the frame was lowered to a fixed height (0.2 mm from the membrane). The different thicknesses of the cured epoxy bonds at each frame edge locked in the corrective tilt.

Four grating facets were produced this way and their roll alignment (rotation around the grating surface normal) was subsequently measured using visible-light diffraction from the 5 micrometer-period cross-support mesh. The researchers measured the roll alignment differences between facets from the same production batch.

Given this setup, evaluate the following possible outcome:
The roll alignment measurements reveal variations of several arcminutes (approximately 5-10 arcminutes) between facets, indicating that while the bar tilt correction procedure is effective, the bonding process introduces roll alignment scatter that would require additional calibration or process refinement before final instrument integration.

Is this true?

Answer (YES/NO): NO